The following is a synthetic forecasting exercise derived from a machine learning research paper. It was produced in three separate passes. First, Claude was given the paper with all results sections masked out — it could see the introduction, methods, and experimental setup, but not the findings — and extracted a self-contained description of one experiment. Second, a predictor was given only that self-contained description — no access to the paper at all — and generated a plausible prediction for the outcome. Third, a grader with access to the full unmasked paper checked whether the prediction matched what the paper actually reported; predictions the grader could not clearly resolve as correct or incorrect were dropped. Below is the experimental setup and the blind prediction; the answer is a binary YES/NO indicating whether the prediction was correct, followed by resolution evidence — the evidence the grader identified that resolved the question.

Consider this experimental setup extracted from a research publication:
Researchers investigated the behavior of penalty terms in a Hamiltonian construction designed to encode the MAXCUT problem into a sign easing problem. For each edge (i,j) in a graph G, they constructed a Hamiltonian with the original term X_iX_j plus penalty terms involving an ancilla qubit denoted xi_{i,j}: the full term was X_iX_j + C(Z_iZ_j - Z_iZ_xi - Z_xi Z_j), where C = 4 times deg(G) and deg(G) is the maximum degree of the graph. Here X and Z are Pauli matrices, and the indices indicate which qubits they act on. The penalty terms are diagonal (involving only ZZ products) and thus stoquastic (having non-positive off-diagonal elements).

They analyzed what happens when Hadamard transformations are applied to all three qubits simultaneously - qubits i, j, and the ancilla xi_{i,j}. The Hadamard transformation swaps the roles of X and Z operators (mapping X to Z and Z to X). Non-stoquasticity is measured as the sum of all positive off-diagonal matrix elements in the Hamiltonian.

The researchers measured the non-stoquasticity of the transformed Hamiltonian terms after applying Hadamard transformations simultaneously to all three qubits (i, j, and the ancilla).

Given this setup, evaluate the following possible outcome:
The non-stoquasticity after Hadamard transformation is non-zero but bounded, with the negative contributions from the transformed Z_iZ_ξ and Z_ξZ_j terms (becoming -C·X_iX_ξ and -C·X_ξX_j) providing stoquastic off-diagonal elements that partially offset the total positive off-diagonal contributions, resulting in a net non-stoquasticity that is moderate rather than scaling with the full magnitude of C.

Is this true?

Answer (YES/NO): NO